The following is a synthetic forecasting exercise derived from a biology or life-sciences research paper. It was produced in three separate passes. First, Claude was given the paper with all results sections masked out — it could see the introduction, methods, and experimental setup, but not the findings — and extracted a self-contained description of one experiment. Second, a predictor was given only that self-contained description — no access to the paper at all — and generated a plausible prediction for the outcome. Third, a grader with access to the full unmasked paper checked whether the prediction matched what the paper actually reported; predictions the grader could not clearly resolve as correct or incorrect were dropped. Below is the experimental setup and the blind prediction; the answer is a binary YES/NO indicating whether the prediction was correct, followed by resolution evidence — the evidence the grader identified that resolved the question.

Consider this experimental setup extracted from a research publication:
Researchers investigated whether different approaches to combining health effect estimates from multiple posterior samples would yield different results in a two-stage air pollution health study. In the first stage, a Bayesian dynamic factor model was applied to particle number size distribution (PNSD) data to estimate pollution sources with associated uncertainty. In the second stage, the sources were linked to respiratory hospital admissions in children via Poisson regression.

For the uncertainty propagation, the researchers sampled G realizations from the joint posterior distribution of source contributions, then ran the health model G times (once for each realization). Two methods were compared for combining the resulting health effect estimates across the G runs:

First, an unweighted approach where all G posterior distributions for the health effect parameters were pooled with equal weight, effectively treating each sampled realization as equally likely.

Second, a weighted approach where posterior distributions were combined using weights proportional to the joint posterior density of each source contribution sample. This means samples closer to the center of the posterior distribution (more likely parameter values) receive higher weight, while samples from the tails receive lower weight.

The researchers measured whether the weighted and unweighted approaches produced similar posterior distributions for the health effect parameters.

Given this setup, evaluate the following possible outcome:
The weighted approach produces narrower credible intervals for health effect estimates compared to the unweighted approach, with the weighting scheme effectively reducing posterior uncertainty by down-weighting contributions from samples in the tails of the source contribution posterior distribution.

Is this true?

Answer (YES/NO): YES